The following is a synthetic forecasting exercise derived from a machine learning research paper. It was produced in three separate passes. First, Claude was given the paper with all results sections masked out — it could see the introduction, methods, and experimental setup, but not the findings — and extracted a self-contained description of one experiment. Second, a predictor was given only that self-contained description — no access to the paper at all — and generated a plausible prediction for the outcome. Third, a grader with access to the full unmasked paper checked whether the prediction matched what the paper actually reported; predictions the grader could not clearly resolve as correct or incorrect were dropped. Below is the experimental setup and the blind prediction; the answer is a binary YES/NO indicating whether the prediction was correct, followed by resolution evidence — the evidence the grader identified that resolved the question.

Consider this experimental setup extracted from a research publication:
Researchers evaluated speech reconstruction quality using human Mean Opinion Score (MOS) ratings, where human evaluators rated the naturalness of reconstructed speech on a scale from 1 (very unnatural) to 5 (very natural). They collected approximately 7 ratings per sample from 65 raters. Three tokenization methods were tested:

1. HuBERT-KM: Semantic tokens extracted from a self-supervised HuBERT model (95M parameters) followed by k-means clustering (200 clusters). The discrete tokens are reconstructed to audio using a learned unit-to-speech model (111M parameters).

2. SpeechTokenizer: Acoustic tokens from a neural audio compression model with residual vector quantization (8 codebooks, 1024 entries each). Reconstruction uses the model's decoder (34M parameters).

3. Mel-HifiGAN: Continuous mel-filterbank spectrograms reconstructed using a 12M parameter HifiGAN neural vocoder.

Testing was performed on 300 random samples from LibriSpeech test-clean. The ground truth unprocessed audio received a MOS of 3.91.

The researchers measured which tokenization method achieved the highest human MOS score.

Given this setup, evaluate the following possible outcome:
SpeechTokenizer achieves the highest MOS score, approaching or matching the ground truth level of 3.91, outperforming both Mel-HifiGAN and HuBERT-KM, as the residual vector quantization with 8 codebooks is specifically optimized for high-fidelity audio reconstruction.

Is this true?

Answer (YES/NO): YES